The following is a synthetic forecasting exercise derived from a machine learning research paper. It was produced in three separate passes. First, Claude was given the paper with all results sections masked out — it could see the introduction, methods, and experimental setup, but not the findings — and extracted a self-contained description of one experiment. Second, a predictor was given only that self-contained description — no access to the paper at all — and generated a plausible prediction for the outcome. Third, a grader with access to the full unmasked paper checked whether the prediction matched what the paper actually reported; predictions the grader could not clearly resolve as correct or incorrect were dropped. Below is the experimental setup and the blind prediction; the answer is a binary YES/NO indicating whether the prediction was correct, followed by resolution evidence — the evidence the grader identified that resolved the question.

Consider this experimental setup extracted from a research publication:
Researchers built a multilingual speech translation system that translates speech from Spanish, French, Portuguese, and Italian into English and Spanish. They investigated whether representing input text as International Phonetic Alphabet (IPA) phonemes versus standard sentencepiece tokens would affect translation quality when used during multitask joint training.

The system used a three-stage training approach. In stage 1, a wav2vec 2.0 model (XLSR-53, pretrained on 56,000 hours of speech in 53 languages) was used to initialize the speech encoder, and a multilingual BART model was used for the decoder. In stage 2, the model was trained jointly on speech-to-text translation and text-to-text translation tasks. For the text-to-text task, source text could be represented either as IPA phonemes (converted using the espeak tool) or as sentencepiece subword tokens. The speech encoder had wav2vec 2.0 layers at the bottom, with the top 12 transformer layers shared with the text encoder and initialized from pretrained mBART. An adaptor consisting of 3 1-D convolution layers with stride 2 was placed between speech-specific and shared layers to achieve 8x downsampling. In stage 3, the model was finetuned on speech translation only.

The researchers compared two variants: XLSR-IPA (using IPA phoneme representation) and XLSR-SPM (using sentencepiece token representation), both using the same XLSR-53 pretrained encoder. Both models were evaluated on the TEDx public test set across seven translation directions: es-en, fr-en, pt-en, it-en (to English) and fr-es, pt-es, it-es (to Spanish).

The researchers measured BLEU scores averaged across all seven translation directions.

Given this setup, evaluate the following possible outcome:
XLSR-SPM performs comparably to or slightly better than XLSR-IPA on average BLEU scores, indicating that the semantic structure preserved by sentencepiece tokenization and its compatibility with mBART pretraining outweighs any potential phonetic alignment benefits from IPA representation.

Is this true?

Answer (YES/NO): NO